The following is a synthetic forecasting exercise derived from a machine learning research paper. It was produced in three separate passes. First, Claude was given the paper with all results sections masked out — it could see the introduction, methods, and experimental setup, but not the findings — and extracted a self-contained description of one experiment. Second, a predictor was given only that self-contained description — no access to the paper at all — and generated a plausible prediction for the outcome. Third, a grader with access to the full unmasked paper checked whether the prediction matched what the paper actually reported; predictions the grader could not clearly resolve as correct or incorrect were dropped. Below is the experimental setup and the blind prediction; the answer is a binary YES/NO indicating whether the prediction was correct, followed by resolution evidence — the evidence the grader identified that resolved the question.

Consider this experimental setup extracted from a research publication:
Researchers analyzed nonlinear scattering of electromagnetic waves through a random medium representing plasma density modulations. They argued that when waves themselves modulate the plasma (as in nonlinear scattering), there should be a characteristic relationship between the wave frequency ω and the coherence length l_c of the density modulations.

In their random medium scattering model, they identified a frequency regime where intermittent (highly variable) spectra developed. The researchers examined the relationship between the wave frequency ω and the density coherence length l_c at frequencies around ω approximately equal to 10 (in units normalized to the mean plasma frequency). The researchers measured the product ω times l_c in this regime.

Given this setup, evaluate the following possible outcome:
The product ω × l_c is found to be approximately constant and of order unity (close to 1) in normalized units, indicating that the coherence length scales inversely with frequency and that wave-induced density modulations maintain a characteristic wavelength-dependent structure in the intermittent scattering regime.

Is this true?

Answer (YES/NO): YES